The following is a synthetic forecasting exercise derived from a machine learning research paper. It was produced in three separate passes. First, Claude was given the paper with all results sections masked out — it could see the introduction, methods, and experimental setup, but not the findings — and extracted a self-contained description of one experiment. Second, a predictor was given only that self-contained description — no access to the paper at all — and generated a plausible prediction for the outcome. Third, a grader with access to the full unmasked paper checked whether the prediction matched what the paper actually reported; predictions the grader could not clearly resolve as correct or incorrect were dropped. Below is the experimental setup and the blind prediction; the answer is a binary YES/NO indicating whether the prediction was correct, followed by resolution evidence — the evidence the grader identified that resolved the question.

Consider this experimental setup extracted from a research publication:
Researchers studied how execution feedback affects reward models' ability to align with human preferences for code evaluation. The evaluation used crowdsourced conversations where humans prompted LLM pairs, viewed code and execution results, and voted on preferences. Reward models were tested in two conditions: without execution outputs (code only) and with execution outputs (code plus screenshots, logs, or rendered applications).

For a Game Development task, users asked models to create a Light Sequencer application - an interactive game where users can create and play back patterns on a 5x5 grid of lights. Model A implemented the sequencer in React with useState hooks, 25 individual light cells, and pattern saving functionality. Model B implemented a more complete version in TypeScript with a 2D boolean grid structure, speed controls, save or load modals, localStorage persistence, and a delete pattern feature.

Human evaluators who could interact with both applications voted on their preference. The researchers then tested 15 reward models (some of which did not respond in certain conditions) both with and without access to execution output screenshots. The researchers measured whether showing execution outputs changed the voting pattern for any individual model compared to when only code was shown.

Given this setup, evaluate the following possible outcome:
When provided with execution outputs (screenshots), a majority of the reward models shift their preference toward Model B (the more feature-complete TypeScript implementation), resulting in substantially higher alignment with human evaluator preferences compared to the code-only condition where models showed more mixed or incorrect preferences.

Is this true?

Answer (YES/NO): NO